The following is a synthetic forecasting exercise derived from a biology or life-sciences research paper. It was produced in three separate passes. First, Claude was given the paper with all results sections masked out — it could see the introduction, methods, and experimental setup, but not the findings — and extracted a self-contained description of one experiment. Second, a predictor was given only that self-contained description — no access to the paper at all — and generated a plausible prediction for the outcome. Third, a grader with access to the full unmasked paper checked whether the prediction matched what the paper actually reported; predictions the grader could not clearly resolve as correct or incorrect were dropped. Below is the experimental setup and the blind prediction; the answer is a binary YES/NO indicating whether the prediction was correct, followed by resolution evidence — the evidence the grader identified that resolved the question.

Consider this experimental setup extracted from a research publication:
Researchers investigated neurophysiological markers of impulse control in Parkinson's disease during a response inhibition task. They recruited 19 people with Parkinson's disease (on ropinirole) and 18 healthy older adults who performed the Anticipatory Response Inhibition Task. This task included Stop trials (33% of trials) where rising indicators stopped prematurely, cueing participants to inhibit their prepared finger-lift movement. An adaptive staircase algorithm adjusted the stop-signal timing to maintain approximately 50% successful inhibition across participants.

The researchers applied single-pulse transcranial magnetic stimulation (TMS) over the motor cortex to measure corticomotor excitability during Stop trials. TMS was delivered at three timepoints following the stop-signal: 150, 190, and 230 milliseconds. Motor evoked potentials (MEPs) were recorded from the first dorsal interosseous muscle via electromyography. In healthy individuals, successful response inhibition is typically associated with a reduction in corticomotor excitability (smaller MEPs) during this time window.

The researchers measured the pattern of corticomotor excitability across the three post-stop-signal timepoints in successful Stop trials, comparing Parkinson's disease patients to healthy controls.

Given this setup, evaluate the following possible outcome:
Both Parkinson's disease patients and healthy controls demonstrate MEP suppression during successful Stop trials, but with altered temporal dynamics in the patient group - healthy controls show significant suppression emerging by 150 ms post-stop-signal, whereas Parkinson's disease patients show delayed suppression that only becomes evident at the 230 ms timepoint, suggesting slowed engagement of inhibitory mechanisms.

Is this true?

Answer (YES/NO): NO